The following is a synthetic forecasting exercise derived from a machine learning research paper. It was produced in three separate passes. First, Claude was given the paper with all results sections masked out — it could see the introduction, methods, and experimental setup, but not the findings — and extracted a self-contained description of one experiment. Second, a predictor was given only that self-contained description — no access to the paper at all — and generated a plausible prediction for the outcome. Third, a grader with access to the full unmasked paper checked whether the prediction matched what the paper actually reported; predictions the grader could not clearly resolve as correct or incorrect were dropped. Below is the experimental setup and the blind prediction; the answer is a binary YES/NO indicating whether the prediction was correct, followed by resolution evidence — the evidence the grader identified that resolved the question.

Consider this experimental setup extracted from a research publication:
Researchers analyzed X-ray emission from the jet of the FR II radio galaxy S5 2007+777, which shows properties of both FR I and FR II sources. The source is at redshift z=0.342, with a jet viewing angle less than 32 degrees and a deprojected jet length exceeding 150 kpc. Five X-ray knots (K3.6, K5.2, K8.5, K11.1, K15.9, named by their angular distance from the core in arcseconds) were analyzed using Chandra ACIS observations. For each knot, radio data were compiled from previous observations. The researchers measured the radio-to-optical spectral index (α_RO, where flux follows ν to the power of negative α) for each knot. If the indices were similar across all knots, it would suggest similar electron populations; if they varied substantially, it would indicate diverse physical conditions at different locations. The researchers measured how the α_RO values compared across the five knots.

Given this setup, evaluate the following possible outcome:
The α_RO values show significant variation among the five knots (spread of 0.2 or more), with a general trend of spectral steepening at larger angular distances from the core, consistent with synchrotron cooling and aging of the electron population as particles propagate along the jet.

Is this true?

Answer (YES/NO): NO